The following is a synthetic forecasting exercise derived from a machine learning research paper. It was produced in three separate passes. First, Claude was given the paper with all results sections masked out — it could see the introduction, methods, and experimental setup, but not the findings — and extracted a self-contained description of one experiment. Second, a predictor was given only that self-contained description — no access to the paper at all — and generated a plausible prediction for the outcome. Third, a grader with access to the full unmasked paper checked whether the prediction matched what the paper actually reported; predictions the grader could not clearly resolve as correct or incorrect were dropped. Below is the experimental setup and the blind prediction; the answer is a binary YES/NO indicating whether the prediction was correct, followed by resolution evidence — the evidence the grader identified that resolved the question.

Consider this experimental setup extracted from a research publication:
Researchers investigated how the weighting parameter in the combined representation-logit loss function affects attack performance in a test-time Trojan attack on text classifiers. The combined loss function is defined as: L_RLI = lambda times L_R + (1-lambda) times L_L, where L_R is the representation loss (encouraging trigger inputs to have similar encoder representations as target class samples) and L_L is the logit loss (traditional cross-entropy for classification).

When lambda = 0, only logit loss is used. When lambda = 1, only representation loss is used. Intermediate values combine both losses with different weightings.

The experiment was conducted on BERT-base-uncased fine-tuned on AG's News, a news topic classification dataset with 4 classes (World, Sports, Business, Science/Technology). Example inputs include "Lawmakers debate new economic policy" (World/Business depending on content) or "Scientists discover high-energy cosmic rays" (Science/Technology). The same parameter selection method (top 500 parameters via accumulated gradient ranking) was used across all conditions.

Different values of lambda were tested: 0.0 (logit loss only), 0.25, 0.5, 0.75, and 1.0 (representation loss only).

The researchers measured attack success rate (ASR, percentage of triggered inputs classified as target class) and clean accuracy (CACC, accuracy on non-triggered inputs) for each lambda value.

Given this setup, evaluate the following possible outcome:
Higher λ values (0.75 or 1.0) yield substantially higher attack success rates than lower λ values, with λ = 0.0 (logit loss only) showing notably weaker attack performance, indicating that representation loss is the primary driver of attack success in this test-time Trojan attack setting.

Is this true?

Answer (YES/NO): NO